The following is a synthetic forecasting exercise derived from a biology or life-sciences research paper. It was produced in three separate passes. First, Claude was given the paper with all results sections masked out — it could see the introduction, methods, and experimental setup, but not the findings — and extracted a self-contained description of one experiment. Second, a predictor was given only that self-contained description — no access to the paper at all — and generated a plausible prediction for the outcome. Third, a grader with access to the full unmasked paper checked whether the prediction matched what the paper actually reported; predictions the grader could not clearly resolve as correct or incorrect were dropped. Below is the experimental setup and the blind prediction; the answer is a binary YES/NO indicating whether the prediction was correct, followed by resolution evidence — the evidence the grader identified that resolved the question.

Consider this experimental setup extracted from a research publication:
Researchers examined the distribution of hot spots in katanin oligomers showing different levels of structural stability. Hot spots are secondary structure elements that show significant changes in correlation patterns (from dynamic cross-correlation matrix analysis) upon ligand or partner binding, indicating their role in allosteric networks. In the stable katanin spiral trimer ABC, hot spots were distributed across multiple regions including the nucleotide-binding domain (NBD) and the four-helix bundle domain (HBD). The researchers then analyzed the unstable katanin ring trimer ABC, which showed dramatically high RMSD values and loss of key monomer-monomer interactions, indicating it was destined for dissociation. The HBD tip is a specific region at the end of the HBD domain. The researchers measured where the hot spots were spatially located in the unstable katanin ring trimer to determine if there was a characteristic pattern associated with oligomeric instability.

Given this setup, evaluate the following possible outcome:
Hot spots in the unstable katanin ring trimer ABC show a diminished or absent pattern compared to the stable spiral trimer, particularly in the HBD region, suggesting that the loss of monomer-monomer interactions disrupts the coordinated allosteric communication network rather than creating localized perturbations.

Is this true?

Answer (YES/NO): NO